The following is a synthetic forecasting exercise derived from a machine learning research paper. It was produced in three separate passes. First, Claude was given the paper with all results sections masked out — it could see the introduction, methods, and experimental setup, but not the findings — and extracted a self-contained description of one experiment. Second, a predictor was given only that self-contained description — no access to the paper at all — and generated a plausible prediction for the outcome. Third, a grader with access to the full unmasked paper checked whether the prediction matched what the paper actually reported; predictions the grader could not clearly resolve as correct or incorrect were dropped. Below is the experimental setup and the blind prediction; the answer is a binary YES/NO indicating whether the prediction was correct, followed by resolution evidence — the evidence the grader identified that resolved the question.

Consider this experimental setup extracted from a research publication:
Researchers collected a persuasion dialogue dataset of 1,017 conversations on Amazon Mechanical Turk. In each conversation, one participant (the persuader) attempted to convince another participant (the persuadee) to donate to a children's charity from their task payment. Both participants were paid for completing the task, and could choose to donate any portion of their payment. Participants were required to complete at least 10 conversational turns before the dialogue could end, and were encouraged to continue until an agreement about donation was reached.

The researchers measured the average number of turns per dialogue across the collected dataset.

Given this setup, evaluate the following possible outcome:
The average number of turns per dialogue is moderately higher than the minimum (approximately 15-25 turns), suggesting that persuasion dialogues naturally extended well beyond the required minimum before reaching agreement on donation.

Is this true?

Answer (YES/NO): NO